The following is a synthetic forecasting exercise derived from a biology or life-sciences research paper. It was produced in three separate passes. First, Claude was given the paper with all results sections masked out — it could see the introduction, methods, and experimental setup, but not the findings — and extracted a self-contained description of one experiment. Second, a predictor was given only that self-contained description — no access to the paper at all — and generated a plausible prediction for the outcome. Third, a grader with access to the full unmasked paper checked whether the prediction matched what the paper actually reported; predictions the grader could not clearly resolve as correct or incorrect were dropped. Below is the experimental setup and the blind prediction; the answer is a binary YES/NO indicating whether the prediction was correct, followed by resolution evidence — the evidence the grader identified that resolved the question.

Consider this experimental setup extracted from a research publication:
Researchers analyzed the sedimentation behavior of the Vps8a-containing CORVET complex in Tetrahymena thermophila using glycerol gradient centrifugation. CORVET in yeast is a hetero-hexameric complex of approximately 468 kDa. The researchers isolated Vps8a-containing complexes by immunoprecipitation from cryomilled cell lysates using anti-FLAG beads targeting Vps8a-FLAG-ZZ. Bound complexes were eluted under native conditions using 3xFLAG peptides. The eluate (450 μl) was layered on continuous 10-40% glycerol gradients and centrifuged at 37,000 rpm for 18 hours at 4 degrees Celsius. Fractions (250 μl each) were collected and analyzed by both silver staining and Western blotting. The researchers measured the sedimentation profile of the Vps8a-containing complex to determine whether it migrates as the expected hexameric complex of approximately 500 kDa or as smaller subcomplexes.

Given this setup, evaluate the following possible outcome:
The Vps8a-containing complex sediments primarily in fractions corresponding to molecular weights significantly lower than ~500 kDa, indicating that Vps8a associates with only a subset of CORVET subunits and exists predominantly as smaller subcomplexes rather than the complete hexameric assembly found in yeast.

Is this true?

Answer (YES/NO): NO